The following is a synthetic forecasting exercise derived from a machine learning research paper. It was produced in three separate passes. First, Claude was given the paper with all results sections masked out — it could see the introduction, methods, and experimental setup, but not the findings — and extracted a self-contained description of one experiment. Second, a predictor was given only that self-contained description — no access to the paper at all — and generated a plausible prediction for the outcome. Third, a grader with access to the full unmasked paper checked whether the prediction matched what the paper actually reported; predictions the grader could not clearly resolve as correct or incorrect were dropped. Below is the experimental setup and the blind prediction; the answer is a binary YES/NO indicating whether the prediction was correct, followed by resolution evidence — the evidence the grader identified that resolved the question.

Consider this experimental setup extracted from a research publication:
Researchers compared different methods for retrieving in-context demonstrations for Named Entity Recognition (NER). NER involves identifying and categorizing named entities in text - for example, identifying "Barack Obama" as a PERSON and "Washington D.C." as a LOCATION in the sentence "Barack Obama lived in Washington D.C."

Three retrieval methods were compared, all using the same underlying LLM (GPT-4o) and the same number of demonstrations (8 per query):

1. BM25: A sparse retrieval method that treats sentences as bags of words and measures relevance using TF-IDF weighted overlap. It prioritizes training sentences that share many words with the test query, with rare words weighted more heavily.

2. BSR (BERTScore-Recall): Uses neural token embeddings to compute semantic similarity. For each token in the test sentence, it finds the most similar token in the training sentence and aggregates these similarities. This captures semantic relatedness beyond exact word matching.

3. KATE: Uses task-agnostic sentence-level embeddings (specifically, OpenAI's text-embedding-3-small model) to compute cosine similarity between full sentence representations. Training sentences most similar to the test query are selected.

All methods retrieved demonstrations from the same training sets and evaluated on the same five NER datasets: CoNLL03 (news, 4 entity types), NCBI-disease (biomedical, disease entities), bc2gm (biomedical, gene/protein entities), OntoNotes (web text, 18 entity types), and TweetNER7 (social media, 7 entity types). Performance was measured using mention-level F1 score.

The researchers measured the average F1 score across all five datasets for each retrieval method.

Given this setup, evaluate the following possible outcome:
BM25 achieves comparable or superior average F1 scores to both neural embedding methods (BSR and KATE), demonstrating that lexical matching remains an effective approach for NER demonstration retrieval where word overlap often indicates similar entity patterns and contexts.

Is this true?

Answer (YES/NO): NO